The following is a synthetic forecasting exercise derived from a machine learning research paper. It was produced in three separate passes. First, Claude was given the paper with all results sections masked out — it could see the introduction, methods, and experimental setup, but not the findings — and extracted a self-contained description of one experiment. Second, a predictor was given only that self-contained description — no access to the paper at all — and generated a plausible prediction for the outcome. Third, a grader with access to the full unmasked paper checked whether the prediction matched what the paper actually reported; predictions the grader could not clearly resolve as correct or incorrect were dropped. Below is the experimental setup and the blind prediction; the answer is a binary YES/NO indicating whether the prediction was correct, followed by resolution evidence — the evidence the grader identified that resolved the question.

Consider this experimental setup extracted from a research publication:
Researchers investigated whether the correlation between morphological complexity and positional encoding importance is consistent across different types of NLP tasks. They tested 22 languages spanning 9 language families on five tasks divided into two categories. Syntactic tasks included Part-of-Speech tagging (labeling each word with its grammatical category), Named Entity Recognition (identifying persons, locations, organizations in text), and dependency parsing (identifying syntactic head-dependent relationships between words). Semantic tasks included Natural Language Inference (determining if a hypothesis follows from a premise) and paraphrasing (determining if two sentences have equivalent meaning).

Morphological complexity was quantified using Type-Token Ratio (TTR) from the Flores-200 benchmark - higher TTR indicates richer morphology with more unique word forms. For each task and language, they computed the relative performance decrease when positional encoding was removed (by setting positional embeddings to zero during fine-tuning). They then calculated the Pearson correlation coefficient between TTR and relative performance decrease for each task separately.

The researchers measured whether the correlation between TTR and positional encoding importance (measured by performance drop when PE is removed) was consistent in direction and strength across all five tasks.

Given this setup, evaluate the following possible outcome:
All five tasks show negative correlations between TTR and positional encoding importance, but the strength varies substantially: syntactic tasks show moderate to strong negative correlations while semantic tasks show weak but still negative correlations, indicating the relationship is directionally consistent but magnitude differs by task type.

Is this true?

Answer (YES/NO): NO